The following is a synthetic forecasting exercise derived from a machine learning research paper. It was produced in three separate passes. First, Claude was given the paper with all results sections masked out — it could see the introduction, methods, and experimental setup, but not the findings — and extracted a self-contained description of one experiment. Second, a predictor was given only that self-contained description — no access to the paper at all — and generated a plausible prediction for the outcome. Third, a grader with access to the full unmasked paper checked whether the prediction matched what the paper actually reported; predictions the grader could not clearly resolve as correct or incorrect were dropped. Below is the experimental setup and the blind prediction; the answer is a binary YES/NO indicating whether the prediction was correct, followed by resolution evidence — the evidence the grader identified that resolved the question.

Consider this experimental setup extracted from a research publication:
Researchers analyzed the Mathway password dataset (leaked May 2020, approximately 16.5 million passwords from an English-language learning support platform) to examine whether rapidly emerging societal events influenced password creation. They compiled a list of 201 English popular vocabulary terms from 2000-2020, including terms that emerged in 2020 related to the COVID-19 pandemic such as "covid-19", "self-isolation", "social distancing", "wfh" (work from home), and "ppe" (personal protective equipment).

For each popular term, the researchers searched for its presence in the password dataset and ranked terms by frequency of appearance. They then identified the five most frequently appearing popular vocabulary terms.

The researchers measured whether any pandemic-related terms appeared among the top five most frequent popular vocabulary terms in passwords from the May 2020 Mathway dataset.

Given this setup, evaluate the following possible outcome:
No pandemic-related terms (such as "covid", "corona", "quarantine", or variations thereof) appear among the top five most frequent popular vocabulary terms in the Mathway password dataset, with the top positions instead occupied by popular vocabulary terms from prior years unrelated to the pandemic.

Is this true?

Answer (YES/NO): NO